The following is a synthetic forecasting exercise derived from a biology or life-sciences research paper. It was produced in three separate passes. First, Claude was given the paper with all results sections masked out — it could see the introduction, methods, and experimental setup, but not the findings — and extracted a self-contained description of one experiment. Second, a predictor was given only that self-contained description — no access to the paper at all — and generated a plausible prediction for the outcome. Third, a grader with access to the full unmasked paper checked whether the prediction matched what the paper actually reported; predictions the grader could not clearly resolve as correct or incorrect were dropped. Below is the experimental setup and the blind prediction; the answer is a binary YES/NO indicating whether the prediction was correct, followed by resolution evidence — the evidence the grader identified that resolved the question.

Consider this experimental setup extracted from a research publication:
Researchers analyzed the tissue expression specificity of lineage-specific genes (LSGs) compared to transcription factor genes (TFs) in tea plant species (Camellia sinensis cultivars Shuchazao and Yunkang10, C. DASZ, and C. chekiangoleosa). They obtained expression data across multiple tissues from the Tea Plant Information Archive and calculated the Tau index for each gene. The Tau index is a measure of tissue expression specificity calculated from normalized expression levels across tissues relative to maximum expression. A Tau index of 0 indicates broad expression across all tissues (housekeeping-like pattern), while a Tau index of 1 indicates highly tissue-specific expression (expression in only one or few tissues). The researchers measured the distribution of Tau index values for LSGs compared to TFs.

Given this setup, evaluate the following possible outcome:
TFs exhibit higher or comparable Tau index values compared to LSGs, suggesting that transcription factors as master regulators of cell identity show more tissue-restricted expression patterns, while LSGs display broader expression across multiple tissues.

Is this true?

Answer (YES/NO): NO